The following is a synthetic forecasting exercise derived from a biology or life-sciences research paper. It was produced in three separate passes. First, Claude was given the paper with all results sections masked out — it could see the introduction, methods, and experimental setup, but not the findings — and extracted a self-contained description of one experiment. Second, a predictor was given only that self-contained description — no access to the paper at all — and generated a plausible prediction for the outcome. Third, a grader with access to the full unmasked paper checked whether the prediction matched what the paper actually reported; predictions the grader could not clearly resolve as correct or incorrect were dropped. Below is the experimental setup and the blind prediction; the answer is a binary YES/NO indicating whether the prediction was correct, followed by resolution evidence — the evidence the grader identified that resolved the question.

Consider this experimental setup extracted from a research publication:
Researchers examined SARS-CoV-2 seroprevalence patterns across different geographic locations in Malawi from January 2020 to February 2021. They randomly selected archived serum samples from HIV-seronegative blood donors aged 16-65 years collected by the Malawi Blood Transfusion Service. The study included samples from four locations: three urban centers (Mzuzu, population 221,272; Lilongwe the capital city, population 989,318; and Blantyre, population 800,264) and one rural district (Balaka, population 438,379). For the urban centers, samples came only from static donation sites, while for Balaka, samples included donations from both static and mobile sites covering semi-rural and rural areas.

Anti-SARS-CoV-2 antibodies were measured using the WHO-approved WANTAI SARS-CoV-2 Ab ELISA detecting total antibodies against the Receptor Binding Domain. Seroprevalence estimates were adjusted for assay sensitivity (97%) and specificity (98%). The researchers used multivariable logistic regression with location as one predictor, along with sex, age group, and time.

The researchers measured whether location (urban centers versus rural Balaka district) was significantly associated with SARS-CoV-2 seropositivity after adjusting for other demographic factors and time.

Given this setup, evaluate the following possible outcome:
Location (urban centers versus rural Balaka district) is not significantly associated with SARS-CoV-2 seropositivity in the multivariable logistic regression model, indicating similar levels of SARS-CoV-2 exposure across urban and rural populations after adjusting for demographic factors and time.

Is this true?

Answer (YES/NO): NO